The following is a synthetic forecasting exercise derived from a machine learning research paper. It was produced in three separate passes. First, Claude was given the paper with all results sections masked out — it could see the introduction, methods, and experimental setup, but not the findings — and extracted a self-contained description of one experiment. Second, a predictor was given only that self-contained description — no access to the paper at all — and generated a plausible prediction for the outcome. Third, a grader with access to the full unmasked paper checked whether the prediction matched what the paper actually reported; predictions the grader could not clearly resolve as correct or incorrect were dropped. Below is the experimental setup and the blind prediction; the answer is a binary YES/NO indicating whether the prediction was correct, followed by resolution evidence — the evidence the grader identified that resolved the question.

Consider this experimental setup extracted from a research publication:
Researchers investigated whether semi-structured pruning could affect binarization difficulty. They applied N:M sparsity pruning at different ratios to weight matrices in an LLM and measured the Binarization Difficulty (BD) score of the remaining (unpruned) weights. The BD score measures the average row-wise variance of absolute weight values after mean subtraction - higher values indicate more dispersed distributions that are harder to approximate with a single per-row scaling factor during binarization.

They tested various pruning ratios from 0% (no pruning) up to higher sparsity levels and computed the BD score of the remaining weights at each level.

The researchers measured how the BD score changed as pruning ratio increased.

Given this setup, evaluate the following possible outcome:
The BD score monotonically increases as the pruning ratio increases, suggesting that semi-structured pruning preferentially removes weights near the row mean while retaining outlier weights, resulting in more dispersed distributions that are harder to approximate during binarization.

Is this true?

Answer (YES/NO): NO